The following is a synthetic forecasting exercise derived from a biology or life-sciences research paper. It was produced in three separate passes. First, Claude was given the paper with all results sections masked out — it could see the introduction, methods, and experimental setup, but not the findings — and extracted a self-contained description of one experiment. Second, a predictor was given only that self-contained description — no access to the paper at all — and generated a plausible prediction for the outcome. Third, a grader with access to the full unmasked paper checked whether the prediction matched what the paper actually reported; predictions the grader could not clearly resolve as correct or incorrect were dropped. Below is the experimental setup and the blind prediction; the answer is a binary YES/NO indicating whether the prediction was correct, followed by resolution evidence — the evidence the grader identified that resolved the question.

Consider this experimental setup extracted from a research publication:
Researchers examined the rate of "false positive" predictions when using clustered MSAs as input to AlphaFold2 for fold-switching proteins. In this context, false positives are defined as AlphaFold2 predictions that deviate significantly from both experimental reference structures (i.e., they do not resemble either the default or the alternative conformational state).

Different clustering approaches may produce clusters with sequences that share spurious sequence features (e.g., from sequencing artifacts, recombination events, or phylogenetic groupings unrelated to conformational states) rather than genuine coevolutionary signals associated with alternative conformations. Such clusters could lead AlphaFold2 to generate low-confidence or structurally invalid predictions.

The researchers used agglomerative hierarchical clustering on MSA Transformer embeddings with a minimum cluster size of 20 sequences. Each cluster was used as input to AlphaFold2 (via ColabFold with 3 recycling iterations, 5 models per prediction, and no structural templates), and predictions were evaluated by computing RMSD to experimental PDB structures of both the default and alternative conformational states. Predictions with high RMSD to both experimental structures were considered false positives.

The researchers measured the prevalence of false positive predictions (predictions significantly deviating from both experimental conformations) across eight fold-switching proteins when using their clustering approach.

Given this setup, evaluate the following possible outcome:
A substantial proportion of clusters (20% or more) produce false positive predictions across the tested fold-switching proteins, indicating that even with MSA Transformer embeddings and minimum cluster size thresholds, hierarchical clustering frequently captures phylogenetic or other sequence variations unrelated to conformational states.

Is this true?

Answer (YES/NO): NO